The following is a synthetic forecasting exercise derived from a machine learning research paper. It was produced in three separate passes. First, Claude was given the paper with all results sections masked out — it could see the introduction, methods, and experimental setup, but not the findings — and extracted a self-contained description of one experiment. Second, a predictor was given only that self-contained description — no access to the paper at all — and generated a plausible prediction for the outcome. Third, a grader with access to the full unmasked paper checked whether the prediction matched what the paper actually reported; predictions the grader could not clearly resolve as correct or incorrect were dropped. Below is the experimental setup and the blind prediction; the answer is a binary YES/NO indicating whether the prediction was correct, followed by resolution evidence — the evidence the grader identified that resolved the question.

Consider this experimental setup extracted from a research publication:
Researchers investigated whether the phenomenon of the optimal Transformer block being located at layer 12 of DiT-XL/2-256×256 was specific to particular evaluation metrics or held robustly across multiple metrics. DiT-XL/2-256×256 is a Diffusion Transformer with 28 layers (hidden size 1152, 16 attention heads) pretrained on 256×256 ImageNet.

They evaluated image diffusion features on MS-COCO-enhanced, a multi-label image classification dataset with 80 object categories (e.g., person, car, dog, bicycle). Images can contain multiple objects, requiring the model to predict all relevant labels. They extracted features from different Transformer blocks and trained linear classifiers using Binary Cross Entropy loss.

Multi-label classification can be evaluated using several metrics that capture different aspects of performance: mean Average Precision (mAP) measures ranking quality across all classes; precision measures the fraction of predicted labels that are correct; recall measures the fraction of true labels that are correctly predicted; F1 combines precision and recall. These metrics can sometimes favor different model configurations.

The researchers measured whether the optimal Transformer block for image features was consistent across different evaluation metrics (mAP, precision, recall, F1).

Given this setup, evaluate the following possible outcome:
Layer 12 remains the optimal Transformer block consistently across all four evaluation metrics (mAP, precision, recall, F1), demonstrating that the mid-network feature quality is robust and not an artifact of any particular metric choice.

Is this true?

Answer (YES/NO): YES